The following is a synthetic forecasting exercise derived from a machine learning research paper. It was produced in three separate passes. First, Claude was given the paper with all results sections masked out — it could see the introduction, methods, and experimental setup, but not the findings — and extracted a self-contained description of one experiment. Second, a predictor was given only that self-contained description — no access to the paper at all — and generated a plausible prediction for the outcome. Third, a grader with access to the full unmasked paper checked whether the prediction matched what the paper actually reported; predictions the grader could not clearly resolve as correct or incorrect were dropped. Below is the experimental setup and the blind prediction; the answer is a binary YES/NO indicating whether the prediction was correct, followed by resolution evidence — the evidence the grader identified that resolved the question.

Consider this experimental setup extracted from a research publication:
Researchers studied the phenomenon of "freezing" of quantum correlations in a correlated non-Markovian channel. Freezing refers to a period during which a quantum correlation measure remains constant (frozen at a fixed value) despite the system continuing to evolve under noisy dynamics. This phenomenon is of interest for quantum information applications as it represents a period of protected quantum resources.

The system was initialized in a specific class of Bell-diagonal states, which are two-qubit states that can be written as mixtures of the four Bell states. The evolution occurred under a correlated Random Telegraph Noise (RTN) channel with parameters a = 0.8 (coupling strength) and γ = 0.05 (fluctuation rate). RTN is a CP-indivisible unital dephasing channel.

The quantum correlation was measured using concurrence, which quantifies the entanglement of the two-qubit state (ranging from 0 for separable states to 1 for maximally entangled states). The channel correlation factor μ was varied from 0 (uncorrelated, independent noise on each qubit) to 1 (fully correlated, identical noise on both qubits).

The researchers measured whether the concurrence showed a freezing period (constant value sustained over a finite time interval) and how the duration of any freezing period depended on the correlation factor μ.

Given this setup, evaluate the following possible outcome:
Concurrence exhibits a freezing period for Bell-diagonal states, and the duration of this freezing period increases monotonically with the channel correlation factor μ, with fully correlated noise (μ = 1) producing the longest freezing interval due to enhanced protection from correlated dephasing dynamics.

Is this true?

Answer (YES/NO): YES